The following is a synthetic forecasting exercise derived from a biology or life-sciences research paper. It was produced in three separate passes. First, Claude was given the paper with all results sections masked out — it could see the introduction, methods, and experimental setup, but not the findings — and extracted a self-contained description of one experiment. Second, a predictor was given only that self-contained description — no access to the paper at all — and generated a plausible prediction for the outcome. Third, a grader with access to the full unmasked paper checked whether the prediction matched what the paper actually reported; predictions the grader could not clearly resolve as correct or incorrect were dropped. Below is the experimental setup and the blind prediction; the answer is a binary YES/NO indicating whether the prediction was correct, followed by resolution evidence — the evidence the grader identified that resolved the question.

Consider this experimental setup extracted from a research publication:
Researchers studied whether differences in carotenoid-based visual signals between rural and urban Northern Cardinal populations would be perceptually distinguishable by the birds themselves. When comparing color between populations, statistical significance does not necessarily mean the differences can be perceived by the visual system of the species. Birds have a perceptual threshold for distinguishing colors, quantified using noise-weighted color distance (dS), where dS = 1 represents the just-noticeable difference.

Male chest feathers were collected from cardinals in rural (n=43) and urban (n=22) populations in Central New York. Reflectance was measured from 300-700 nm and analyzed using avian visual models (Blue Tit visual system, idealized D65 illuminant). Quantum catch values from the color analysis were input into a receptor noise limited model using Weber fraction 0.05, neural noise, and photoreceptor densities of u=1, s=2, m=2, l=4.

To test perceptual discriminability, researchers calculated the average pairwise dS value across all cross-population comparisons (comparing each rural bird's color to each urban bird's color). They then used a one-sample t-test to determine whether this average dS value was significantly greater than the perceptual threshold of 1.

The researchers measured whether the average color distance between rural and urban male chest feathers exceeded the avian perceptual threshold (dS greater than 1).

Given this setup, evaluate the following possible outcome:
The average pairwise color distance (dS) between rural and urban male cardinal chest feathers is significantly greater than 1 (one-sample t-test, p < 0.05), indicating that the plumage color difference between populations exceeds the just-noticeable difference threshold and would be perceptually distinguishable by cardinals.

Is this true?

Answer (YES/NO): YES